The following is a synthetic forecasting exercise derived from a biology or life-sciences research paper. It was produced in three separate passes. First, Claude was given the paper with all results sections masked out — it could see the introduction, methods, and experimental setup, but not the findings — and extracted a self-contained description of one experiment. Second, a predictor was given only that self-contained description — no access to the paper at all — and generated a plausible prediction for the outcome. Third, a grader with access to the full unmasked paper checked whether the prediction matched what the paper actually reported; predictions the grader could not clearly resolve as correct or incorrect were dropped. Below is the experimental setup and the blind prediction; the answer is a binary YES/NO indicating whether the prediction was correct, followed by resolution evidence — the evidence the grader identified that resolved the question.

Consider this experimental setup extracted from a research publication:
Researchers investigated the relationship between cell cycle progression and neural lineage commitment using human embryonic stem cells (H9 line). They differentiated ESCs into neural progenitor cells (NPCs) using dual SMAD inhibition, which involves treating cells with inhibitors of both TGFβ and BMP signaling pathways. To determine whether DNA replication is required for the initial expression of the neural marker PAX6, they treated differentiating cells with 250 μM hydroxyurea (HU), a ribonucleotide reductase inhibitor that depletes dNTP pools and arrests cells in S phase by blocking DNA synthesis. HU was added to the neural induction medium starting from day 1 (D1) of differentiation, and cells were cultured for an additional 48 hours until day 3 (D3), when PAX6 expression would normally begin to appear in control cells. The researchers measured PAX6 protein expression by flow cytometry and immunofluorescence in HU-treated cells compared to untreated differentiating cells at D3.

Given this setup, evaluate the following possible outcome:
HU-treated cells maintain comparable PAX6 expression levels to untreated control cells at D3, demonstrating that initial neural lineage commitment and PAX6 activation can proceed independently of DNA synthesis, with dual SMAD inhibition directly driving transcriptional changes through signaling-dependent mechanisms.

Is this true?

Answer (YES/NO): NO